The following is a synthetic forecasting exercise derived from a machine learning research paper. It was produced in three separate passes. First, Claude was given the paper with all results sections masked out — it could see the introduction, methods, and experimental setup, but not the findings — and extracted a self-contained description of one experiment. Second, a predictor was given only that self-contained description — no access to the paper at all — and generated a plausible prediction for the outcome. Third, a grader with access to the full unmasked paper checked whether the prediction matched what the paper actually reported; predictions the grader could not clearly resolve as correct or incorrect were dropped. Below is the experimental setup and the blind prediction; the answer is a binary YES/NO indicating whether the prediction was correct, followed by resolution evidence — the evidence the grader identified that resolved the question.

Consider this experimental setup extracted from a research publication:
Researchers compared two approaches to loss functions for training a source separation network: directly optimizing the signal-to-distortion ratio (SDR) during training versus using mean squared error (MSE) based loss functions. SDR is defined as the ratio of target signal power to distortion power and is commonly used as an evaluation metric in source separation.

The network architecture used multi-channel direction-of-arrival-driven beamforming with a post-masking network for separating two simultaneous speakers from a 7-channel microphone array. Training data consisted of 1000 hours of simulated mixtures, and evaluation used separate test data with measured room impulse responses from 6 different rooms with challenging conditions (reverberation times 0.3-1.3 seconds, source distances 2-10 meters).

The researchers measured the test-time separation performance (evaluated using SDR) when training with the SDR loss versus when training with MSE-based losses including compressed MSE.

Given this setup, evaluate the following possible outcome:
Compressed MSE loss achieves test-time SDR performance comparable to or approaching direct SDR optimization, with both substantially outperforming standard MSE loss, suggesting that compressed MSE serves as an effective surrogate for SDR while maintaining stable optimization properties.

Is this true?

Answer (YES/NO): NO